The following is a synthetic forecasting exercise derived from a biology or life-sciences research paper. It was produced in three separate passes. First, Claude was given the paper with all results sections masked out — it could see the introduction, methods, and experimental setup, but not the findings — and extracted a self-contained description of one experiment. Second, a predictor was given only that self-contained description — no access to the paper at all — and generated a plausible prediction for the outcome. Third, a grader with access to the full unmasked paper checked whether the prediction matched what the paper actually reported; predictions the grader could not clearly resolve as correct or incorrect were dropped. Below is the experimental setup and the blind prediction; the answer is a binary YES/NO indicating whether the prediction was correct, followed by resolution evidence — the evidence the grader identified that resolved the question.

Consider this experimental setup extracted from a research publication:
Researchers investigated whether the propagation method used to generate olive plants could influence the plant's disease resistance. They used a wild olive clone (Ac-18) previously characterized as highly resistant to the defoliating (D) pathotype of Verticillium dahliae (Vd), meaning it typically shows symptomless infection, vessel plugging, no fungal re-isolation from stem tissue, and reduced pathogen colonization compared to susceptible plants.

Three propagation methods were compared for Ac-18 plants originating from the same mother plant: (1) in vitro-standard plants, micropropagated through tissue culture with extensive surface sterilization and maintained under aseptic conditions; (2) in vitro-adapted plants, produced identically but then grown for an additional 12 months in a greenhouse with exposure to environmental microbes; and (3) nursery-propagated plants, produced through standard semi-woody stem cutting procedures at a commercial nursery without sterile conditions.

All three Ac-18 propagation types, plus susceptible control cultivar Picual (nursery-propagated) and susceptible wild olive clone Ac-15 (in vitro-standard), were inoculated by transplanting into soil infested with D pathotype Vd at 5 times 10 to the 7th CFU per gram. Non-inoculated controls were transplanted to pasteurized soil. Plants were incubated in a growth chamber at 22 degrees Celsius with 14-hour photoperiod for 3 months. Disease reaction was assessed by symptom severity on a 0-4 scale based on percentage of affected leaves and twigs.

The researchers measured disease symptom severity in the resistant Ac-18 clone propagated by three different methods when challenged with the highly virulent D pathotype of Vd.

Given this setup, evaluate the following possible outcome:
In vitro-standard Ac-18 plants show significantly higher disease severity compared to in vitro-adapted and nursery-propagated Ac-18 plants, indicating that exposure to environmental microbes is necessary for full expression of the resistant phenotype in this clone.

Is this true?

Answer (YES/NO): YES